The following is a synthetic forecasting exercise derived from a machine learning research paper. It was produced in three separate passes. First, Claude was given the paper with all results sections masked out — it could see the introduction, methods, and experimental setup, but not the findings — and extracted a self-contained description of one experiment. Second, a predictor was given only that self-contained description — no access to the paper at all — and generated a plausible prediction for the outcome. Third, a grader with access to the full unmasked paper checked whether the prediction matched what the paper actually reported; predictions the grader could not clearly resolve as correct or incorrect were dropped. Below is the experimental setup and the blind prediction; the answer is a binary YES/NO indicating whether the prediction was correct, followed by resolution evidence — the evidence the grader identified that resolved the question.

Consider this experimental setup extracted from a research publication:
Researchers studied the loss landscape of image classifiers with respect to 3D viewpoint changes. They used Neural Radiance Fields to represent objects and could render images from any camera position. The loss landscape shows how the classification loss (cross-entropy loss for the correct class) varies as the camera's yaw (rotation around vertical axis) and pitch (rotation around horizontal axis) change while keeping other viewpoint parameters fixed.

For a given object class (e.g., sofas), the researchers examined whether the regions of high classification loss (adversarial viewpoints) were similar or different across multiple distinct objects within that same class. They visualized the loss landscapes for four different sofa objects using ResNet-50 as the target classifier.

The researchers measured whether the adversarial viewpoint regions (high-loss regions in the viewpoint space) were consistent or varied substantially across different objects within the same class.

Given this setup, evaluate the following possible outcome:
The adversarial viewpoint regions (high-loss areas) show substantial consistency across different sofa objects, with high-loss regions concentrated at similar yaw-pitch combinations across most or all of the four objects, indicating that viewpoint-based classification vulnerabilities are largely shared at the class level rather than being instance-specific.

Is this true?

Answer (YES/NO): YES